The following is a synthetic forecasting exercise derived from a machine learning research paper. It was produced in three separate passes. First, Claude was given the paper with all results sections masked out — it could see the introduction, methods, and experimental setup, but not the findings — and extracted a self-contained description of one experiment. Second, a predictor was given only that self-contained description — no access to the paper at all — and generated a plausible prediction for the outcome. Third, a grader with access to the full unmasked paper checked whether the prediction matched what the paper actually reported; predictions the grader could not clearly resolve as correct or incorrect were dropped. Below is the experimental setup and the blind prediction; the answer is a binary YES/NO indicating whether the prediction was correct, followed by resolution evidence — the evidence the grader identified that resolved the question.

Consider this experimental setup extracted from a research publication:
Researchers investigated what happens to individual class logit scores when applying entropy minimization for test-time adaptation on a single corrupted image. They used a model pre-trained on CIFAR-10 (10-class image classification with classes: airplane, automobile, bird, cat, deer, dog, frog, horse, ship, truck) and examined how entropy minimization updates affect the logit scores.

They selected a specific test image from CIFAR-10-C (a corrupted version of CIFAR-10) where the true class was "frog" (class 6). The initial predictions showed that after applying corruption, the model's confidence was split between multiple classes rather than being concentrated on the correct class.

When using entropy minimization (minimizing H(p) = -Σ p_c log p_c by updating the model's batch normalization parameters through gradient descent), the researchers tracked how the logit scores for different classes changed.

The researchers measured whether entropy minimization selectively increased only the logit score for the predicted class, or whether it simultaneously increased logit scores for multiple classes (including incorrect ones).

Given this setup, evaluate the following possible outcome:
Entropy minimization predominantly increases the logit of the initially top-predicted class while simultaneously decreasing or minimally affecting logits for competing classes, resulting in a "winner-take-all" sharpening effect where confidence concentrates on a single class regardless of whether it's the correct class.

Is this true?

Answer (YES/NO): NO